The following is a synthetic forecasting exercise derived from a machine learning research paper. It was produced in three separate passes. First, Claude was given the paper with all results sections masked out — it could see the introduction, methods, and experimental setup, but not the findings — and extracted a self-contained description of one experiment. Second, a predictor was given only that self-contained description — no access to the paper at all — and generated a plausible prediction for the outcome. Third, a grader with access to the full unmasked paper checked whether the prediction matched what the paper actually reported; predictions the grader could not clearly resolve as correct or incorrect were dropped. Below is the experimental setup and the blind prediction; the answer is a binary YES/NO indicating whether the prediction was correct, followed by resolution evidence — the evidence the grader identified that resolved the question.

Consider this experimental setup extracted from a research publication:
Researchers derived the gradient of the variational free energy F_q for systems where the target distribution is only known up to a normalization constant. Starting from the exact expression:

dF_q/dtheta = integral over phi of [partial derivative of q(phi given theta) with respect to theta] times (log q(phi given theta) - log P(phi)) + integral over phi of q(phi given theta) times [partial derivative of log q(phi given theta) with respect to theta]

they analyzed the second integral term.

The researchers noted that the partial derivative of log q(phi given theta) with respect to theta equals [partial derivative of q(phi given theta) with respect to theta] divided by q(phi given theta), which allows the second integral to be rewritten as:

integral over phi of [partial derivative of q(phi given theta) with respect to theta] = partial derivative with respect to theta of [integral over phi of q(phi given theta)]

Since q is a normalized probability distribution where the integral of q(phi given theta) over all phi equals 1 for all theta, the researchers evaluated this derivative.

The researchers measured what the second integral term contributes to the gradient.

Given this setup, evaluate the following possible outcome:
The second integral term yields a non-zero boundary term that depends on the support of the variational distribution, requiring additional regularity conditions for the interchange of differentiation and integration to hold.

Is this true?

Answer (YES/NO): NO